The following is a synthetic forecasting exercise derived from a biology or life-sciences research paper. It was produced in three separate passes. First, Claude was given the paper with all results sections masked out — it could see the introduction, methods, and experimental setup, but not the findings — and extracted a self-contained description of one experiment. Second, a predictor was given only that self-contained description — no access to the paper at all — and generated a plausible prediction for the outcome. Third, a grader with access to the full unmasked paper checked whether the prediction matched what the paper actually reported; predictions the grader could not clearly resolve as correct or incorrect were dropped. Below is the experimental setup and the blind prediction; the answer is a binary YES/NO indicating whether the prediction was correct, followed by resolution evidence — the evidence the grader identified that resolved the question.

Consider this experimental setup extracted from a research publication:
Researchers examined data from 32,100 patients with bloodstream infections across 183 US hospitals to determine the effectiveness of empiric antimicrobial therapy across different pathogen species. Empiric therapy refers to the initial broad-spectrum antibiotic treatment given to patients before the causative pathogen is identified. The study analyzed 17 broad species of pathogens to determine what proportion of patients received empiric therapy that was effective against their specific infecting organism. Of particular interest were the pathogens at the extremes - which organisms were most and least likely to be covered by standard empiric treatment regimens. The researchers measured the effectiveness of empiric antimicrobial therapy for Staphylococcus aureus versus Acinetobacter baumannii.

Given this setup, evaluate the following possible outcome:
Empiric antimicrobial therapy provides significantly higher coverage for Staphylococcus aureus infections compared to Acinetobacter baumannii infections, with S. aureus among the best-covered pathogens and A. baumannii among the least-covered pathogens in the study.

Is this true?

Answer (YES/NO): YES